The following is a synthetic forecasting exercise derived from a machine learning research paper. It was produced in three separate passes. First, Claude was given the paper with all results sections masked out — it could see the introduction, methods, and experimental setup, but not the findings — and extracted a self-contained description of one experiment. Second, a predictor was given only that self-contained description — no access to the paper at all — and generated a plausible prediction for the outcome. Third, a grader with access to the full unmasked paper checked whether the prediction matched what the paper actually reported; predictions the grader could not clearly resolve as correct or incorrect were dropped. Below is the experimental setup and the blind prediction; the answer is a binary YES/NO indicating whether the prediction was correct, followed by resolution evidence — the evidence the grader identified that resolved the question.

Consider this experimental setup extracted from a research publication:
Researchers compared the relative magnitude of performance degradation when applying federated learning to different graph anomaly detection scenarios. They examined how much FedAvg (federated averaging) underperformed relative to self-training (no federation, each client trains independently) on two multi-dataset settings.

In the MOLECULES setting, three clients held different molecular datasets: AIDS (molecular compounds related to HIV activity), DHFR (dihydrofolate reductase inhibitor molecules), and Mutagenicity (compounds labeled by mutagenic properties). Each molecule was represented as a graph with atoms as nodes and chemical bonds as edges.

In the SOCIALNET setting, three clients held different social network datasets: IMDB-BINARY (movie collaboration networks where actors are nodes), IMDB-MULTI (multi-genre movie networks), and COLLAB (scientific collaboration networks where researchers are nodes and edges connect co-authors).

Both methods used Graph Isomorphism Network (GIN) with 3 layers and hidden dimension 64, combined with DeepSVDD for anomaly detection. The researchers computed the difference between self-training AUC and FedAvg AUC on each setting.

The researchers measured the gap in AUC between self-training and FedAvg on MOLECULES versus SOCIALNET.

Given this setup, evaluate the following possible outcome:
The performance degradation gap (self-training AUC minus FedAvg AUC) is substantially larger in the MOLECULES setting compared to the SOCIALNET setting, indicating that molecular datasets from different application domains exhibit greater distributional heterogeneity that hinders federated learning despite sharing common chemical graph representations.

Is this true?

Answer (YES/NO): YES